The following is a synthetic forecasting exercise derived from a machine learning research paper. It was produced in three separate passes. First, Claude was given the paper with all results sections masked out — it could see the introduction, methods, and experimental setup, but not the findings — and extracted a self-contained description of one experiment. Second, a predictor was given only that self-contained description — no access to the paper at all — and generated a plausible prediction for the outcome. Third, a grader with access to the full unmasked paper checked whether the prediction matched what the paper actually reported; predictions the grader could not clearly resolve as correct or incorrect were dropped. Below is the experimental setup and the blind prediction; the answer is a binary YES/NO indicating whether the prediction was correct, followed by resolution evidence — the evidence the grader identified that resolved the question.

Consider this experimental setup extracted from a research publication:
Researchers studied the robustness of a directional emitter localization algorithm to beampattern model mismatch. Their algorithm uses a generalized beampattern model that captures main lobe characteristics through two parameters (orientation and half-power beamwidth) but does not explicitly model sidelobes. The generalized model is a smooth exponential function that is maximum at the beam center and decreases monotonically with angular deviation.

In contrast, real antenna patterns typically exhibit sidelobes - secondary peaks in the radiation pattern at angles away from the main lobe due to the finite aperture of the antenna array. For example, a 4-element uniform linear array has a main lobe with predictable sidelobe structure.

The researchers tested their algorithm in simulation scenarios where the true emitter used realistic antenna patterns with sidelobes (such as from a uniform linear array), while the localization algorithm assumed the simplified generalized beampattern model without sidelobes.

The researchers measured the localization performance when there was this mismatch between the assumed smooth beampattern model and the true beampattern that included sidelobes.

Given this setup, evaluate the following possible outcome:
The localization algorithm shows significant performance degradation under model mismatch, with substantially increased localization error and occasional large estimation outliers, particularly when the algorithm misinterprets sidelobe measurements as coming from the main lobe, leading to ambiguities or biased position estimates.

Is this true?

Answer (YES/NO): NO